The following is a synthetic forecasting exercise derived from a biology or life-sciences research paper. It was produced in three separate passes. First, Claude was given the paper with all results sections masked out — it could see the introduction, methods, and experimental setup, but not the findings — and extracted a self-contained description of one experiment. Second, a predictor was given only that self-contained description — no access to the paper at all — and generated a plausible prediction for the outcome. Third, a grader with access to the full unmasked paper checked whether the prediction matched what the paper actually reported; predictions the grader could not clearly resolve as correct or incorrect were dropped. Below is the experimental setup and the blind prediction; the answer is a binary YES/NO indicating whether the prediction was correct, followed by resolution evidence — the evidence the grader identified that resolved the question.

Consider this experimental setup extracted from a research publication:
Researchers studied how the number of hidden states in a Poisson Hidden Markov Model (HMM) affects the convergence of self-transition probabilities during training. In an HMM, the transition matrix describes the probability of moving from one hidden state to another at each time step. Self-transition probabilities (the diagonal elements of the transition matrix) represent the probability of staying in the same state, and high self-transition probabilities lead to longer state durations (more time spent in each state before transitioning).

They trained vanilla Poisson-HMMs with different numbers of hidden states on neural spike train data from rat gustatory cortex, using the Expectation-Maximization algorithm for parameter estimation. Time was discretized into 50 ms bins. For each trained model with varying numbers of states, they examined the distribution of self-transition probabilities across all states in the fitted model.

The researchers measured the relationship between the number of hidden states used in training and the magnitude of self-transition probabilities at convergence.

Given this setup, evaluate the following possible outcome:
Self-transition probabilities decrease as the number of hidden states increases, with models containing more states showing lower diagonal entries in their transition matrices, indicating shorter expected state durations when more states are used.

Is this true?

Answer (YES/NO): YES